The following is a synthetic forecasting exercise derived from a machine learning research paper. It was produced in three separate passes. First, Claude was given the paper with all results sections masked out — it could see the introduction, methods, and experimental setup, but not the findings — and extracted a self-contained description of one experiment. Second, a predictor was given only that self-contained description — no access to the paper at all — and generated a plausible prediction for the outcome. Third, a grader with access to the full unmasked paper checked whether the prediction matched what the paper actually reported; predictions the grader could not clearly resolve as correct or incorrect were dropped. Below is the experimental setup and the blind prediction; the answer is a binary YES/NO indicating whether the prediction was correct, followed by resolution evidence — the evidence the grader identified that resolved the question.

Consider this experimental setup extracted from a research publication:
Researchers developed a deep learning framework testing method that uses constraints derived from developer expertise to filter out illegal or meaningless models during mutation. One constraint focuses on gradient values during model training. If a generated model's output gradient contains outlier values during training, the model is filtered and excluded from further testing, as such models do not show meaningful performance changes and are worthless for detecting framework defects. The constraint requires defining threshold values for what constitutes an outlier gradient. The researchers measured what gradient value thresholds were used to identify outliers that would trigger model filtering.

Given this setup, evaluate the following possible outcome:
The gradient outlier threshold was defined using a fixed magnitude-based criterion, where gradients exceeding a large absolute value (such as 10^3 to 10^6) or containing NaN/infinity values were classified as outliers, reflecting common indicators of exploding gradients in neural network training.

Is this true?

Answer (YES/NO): NO